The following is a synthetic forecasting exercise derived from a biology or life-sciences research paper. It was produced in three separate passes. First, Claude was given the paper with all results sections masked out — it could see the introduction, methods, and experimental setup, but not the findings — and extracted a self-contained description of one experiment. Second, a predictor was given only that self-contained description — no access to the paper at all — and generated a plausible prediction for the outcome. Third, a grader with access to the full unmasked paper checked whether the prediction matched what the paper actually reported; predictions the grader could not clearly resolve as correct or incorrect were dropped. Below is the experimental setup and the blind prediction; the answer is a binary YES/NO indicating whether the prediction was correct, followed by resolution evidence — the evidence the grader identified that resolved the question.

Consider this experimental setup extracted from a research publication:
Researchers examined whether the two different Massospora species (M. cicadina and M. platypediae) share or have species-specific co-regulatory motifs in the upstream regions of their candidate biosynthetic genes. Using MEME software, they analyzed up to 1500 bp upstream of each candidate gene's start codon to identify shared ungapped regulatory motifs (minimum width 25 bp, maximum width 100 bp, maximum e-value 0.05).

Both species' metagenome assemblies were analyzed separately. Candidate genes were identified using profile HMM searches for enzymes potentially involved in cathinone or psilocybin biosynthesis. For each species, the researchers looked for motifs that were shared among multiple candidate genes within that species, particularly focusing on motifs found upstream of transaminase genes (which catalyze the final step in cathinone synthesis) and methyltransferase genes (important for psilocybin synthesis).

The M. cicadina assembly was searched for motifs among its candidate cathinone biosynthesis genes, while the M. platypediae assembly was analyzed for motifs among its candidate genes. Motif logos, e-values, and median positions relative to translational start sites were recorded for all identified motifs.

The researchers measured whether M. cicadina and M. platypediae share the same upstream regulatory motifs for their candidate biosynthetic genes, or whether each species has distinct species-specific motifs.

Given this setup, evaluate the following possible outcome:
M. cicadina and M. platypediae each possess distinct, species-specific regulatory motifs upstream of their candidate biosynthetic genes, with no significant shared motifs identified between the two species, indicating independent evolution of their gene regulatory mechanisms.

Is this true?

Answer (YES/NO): YES